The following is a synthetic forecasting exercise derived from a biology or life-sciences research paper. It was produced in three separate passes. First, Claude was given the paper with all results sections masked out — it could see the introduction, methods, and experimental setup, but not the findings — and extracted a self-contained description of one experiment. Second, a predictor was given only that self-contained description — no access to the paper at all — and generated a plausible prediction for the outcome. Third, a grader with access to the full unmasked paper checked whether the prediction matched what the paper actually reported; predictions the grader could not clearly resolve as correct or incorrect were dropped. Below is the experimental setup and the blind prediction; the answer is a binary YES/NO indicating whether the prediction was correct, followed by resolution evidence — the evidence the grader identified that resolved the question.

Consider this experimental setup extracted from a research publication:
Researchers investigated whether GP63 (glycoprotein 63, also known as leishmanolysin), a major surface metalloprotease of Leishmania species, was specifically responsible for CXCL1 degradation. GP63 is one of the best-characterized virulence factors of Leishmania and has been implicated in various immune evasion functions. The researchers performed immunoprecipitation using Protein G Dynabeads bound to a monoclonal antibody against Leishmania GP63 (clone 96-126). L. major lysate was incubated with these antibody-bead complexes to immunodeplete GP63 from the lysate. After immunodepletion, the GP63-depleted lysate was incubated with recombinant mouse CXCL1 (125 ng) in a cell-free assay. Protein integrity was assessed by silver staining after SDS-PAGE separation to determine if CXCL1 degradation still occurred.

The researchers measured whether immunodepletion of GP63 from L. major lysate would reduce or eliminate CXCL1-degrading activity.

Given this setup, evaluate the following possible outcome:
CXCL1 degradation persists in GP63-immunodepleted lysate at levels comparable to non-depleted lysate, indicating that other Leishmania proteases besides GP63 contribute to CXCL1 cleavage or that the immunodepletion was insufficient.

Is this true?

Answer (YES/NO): YES